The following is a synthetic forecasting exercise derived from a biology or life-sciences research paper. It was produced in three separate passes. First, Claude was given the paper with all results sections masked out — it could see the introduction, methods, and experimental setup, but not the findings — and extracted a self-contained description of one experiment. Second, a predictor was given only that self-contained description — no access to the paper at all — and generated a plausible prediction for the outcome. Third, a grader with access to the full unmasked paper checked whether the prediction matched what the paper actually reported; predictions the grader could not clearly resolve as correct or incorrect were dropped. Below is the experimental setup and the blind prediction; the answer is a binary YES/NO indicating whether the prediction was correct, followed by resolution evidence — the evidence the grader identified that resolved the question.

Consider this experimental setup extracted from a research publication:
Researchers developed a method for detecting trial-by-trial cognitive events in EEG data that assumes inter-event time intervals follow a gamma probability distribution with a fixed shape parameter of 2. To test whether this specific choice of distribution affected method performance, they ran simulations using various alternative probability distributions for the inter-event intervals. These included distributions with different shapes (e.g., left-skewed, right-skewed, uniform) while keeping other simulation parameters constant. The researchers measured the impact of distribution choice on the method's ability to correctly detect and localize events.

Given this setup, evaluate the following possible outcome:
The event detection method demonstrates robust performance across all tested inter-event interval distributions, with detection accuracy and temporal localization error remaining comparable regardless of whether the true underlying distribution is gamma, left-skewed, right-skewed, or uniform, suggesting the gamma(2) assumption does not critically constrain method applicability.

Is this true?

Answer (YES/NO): YES